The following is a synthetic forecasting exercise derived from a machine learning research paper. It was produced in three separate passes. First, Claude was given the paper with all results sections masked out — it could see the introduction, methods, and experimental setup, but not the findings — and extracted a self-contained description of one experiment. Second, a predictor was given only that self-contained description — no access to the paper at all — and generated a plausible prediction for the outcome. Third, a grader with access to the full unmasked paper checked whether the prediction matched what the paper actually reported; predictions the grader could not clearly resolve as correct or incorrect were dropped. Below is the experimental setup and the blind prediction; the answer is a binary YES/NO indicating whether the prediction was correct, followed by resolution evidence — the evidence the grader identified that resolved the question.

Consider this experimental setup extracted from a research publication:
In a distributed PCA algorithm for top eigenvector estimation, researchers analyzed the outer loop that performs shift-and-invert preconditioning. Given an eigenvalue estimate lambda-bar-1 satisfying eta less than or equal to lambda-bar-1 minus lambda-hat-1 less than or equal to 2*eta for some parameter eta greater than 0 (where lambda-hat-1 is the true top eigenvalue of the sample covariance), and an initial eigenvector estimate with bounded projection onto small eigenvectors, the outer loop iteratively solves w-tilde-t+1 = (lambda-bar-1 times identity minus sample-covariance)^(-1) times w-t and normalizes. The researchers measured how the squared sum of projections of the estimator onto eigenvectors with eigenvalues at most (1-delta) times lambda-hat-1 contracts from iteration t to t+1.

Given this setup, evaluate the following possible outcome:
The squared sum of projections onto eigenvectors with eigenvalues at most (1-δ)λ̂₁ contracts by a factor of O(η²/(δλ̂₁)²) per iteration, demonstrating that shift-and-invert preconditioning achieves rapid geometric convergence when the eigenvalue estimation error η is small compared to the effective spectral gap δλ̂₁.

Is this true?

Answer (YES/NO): YES